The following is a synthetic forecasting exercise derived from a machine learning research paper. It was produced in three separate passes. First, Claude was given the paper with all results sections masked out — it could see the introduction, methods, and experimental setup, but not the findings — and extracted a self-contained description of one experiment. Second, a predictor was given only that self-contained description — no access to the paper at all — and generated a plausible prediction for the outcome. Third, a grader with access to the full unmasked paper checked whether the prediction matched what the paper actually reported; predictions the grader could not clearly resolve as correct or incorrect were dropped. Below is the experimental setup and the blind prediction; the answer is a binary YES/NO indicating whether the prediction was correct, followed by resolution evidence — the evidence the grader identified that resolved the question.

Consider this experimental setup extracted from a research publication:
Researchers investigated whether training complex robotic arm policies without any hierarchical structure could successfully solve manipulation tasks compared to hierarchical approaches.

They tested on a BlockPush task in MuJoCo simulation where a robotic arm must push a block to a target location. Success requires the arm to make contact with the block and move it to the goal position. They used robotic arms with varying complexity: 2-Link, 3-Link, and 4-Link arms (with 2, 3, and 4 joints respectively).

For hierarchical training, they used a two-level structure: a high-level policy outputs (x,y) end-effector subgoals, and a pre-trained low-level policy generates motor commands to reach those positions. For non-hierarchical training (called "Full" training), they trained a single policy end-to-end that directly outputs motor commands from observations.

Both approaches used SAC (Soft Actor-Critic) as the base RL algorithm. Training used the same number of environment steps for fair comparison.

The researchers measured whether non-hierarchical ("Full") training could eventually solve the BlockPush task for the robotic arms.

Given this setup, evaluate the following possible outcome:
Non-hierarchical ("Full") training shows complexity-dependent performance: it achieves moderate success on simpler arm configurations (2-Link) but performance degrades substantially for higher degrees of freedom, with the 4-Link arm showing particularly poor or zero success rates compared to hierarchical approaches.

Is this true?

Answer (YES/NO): NO